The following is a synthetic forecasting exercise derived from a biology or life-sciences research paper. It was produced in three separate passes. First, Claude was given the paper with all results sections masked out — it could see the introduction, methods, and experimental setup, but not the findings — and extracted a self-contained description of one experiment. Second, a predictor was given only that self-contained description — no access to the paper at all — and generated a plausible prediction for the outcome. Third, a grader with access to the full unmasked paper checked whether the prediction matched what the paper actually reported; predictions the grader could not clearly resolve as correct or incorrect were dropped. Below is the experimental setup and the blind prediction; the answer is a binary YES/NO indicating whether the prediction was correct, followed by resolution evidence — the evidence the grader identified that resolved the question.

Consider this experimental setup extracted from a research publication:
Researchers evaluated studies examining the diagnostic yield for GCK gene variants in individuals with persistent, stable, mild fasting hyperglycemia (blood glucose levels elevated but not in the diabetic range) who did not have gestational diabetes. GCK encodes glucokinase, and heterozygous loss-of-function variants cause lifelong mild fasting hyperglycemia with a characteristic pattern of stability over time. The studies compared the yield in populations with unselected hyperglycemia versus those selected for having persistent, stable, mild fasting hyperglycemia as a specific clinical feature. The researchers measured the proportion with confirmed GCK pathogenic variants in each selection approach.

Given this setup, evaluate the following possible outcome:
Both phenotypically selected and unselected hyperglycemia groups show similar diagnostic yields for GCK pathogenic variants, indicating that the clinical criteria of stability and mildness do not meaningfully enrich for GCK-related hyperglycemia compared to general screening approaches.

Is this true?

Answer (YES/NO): NO